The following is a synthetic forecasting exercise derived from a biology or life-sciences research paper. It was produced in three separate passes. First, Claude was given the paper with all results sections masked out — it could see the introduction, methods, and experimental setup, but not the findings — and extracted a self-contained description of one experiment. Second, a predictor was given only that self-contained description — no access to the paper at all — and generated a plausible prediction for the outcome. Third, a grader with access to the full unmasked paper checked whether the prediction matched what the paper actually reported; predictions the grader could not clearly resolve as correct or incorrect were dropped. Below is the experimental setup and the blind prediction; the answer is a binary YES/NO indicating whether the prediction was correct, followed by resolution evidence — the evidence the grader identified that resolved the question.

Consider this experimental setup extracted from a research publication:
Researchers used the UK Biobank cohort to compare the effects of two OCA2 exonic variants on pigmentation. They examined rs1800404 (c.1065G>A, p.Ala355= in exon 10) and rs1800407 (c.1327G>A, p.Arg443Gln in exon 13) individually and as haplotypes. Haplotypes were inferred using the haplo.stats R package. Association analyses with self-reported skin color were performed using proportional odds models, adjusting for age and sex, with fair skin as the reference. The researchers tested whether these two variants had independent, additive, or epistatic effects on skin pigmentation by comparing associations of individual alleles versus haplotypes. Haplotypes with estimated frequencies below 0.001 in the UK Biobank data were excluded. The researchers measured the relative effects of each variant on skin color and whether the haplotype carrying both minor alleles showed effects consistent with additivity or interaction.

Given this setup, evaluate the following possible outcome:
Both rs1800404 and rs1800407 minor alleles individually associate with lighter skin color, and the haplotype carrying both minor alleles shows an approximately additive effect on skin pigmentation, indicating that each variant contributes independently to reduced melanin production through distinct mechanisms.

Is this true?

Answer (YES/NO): NO